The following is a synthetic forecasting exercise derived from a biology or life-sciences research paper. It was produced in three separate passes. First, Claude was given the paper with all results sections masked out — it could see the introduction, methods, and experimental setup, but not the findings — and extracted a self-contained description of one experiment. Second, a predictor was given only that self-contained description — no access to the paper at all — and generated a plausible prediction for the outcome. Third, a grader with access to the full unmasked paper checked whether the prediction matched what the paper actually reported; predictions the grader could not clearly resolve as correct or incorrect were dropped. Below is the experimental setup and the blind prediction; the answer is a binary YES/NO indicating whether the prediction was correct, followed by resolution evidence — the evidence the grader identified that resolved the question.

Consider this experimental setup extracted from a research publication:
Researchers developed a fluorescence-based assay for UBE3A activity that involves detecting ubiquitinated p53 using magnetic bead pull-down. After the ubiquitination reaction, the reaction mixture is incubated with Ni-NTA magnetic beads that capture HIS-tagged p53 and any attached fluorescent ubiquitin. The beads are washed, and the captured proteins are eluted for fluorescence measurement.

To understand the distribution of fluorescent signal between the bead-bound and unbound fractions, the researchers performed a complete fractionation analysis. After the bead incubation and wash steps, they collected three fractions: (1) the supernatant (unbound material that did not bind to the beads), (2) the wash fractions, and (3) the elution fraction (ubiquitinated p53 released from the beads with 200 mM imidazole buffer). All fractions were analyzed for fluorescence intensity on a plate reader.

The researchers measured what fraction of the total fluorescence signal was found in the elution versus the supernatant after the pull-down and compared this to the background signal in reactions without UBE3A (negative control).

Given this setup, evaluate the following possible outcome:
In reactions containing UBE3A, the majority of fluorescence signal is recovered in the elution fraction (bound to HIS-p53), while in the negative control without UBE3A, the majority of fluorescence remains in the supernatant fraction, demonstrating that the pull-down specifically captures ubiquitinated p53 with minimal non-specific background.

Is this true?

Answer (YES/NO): YES